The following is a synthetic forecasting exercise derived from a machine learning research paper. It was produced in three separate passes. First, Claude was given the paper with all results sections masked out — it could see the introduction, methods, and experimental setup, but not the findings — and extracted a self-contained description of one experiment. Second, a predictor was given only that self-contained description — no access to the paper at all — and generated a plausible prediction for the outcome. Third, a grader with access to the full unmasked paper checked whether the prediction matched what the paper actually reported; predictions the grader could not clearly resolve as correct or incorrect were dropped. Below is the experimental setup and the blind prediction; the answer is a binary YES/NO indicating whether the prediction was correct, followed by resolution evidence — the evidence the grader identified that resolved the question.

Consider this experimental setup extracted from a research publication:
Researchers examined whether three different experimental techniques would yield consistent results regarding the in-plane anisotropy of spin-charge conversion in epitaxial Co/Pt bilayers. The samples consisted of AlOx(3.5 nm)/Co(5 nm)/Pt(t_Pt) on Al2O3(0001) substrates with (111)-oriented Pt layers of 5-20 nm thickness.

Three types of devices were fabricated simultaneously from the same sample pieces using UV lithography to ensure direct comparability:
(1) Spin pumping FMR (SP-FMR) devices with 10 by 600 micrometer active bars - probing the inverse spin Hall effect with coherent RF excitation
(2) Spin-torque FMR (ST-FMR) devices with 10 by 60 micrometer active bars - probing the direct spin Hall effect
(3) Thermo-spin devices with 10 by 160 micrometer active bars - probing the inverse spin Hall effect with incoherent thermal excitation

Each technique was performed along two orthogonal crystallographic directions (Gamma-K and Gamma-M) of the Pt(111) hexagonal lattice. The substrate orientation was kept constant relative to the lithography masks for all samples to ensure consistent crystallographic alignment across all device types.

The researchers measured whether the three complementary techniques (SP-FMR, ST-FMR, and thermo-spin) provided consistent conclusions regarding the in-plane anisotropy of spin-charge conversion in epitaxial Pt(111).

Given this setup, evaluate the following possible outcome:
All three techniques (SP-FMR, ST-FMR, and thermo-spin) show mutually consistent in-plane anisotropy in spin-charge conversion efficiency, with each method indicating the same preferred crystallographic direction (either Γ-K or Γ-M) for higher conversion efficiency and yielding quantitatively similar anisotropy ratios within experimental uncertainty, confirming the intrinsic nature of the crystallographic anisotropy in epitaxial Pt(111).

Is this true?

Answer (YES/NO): NO